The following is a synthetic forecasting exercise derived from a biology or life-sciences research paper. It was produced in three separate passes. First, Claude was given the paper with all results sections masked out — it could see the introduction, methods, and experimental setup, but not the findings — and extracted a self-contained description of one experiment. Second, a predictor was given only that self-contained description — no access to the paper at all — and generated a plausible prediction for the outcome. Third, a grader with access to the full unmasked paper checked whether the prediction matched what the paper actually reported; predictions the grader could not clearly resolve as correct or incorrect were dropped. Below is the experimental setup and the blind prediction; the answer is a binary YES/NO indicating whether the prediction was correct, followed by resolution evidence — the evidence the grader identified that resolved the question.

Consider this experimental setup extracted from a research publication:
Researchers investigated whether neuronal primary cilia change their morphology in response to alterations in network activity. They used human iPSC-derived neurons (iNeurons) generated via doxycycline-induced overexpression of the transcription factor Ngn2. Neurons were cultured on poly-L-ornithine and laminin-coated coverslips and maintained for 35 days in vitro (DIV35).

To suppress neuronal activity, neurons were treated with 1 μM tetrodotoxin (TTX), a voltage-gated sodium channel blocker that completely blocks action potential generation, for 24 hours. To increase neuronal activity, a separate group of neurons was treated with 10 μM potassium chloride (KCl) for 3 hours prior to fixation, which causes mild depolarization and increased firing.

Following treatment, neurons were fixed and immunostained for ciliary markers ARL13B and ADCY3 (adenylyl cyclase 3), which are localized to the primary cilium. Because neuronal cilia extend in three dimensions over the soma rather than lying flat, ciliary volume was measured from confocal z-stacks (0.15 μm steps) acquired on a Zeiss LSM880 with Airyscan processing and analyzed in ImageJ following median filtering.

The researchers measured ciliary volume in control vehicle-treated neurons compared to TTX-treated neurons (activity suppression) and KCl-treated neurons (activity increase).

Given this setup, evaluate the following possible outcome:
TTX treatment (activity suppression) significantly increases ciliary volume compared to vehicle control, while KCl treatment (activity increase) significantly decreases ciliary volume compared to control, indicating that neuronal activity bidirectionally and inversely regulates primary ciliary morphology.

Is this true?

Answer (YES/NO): YES